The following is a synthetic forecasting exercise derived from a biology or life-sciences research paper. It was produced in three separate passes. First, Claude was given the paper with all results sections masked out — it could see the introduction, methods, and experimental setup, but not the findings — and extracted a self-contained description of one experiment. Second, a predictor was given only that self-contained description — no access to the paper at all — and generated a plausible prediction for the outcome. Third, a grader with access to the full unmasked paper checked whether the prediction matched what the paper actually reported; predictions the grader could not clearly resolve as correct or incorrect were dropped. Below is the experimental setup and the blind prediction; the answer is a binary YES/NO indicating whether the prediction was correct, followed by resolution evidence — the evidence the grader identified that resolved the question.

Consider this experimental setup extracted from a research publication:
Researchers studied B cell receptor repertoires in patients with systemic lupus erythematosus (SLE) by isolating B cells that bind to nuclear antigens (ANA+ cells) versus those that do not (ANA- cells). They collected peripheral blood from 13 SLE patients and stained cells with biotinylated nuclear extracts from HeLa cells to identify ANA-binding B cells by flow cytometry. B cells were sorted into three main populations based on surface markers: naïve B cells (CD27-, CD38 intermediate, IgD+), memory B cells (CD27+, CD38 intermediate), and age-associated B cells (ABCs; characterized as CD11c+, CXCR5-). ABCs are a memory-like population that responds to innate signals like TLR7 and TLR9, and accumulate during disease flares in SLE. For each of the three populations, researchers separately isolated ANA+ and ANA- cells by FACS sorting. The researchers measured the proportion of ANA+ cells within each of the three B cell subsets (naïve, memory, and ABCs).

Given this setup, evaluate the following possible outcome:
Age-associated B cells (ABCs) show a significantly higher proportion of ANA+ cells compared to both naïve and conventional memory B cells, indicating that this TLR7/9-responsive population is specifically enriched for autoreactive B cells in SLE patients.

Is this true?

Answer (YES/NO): NO